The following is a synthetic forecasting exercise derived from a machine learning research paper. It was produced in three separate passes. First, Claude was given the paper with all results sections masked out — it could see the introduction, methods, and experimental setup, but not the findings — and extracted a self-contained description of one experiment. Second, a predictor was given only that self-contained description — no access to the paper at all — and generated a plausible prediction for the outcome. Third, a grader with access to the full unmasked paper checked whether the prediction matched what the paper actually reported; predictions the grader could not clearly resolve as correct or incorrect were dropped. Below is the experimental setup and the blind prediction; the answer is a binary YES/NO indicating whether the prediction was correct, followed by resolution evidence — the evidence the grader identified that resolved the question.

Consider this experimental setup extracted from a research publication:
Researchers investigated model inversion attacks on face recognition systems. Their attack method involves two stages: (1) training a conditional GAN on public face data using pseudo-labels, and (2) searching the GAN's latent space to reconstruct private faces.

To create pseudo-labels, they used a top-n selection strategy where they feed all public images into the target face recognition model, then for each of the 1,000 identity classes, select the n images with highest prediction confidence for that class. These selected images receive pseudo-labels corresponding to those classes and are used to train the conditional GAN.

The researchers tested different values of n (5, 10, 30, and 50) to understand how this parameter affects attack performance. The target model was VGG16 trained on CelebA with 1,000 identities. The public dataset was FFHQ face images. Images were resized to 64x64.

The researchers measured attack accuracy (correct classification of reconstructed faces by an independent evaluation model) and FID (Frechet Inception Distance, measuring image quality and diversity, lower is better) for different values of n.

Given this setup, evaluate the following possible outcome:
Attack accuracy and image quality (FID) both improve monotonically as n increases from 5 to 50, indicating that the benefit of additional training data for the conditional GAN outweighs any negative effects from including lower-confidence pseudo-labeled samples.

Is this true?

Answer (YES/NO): NO